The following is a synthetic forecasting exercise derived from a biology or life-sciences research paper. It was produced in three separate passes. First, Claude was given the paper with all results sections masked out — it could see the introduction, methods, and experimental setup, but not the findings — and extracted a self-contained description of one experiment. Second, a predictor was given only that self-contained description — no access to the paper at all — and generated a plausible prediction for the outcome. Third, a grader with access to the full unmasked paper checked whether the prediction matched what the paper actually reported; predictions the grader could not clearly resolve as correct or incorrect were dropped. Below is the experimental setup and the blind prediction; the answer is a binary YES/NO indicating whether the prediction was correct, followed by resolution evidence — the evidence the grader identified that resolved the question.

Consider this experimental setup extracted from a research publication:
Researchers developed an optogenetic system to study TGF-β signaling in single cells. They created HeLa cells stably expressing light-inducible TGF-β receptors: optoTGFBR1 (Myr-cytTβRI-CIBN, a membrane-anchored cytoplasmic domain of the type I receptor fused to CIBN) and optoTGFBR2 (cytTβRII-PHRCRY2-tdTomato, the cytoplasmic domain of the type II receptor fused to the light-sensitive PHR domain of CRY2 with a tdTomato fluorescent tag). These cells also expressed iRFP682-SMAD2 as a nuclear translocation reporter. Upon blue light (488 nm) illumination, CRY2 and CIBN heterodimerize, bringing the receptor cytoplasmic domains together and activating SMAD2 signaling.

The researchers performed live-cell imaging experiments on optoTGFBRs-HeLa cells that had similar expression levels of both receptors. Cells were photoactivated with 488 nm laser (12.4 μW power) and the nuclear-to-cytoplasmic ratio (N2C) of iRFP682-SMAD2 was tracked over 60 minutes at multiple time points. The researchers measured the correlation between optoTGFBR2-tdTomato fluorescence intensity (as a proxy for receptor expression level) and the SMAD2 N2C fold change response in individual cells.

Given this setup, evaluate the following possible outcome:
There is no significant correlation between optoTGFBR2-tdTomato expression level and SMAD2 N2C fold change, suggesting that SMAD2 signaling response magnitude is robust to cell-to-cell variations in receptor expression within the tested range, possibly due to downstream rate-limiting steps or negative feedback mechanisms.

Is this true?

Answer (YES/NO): NO